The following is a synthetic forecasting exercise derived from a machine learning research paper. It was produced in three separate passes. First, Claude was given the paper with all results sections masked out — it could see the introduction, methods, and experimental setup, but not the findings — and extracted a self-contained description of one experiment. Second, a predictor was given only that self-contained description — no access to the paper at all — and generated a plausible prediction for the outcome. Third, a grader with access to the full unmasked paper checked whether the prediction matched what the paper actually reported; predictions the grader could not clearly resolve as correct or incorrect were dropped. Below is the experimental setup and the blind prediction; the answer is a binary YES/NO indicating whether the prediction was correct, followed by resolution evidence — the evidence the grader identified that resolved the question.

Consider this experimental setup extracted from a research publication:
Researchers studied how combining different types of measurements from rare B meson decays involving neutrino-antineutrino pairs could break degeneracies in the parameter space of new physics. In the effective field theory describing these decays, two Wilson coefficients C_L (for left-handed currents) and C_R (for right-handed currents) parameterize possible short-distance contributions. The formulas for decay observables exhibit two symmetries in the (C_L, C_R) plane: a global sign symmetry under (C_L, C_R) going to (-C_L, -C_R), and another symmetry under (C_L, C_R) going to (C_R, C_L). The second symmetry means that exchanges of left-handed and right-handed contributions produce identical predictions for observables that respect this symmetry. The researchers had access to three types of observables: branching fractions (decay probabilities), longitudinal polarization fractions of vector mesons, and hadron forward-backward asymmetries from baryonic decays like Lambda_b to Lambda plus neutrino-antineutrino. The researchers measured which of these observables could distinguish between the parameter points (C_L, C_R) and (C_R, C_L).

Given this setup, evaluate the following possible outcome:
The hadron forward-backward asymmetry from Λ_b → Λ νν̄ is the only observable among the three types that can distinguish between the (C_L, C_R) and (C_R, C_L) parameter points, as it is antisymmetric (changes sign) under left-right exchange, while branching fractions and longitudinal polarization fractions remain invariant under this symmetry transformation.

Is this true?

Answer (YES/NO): YES